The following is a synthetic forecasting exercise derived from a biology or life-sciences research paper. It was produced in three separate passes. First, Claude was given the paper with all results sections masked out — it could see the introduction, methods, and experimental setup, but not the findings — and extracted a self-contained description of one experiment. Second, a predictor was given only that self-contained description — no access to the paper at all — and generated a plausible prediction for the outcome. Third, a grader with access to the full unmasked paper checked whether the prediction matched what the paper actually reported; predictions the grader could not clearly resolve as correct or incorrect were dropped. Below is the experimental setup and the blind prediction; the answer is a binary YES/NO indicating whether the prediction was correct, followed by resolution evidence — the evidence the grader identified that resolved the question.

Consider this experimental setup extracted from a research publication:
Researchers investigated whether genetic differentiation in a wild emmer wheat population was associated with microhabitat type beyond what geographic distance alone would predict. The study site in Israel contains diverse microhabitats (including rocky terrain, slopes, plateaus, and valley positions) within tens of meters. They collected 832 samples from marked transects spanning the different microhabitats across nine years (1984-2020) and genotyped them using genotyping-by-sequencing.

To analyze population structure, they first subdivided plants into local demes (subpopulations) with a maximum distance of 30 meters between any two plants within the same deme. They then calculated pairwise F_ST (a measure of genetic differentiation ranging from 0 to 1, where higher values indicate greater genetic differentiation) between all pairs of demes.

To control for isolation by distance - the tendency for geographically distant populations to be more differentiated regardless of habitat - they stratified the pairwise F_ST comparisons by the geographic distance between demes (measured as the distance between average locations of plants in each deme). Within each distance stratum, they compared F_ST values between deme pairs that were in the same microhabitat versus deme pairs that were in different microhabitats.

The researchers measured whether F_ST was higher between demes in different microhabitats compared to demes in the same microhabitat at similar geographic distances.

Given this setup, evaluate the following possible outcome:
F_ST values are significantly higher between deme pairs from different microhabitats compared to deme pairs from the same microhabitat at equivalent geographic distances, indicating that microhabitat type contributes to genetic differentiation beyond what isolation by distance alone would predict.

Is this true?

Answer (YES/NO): YES